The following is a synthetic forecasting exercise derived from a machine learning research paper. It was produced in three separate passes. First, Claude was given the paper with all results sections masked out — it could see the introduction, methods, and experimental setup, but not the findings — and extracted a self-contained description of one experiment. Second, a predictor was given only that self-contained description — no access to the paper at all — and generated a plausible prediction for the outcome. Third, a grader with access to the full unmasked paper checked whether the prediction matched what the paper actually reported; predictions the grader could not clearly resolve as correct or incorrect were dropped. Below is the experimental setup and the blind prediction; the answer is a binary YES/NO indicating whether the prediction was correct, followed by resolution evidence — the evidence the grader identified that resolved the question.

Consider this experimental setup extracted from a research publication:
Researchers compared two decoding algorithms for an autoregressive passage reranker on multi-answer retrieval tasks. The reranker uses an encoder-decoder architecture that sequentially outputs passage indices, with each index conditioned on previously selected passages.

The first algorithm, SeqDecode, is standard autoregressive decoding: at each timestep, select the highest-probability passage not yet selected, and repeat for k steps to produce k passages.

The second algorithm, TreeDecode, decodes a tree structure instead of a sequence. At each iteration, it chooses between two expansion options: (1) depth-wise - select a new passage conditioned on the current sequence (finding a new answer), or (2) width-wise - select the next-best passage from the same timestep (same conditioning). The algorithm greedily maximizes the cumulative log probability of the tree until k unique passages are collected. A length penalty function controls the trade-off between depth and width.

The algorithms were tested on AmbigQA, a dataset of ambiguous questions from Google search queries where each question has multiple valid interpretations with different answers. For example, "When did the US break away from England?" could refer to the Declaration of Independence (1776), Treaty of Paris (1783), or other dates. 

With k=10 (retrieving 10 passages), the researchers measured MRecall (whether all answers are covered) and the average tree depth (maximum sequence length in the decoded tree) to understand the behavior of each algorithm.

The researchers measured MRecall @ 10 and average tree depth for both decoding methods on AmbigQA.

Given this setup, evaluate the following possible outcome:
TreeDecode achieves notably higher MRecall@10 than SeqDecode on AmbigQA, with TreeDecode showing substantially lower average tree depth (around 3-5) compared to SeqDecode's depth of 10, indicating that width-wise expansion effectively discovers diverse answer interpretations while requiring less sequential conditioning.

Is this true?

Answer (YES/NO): YES